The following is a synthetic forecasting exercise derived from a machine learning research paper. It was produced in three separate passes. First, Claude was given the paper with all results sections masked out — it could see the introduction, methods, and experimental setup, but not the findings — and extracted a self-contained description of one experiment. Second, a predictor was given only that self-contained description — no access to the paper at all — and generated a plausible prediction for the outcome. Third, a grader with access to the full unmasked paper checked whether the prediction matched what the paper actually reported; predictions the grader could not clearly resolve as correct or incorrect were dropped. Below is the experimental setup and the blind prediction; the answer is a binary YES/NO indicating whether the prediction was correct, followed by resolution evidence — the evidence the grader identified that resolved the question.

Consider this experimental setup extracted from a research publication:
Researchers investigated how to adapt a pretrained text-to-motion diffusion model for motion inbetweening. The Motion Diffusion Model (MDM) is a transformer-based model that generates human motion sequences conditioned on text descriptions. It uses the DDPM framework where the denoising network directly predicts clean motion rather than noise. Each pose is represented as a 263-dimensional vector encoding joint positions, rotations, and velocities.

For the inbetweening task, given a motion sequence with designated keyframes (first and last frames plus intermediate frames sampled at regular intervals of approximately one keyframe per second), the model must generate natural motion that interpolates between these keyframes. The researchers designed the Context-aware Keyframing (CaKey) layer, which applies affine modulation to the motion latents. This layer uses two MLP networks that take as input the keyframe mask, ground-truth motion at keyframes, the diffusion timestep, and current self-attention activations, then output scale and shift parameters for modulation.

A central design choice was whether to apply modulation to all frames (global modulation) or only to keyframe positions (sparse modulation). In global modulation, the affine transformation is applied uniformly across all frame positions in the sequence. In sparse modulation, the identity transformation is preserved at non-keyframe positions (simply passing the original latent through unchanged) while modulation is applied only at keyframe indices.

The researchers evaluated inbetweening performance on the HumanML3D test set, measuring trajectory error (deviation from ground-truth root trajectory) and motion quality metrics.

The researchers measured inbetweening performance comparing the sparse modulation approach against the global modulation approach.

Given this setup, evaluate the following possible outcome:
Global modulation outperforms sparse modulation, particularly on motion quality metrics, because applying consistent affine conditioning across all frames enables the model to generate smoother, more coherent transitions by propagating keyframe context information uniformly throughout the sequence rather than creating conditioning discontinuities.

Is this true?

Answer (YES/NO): NO